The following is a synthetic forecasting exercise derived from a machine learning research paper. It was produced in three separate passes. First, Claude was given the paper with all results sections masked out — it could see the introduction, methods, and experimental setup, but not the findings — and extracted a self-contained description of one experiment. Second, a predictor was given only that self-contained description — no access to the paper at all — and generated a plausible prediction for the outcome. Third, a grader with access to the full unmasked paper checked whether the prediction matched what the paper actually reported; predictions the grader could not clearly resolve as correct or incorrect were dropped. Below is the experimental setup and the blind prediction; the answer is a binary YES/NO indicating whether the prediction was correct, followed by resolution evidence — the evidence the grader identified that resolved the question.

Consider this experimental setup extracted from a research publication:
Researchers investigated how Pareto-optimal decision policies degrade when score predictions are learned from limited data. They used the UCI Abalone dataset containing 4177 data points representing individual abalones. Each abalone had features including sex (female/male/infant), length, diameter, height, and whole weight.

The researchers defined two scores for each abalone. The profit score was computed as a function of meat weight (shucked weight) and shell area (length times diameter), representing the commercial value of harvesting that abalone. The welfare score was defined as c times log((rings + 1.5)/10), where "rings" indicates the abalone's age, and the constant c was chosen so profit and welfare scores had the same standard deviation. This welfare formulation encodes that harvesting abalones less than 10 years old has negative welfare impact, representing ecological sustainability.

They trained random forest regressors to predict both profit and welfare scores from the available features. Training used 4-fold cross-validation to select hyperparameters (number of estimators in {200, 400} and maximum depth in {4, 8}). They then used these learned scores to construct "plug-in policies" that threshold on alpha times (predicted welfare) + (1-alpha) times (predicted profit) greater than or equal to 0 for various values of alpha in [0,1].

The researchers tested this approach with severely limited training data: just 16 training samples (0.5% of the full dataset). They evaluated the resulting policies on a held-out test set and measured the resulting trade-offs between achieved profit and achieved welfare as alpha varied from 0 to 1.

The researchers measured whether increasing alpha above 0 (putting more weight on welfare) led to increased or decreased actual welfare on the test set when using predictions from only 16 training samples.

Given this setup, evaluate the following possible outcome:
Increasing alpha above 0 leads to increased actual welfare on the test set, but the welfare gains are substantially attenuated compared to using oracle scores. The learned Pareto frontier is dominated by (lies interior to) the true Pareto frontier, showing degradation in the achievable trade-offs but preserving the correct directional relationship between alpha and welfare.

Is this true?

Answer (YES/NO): NO